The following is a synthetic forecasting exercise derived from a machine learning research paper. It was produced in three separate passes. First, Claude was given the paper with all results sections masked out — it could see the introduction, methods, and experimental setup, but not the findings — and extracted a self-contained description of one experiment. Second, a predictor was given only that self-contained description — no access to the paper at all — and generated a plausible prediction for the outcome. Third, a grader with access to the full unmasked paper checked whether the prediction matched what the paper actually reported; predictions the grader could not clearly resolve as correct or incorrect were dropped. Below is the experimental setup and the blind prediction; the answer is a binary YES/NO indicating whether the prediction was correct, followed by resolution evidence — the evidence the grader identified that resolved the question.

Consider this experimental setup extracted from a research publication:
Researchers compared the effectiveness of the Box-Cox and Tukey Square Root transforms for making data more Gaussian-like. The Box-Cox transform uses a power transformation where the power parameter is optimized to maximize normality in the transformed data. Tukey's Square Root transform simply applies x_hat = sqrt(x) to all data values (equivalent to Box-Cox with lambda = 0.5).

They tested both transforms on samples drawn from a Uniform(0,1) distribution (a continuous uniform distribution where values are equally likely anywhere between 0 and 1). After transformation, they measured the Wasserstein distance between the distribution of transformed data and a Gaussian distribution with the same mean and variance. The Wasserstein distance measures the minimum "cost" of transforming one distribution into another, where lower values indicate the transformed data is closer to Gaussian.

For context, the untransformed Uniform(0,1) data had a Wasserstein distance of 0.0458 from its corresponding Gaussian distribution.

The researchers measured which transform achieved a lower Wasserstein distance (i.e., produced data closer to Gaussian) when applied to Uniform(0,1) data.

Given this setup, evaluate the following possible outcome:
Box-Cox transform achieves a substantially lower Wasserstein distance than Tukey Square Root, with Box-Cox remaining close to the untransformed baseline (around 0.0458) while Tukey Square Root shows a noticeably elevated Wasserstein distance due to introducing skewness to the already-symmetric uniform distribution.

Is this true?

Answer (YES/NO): NO